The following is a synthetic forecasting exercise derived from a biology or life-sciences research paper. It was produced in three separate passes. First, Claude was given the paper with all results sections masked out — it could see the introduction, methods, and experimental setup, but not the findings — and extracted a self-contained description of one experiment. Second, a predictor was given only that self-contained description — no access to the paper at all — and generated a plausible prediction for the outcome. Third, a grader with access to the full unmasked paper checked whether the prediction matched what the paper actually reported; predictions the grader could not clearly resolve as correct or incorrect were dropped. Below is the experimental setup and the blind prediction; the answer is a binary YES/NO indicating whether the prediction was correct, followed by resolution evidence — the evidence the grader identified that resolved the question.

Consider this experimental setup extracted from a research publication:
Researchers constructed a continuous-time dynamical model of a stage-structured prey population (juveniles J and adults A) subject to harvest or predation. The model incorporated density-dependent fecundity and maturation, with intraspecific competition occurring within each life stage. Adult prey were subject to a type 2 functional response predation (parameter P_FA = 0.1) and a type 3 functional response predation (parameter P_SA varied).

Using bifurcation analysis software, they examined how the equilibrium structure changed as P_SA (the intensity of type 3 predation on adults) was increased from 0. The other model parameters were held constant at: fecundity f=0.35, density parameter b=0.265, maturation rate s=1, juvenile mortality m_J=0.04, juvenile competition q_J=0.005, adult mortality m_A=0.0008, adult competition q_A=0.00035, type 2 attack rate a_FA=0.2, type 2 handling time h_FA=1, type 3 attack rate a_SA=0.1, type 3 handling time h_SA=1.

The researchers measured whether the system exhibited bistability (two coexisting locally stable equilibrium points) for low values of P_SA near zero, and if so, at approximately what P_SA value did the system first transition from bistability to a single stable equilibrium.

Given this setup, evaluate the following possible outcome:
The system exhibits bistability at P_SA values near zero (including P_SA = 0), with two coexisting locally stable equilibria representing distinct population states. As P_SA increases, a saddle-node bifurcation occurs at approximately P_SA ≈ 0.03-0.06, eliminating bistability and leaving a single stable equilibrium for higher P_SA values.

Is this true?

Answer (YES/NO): NO